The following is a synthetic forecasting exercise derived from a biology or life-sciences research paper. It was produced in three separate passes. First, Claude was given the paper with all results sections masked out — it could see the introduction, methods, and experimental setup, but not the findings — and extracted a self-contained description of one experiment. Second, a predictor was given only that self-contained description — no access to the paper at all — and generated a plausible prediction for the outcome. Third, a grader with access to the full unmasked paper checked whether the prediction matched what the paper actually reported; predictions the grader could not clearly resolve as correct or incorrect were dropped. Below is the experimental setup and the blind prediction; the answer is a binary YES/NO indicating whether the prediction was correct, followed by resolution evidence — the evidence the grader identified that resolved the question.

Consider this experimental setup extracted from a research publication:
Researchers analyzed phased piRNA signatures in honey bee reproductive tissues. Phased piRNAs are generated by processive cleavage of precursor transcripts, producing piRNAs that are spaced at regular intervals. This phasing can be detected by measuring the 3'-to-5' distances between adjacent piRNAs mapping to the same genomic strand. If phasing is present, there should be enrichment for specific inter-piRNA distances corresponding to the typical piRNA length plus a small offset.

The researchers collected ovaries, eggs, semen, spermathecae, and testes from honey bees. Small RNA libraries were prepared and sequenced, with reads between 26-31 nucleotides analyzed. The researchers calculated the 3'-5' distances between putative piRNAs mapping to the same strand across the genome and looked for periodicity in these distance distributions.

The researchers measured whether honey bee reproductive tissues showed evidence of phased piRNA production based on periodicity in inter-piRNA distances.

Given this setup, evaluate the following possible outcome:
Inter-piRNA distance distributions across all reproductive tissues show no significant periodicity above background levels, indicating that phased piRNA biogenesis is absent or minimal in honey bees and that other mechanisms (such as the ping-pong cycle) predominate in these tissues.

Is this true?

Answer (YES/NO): NO